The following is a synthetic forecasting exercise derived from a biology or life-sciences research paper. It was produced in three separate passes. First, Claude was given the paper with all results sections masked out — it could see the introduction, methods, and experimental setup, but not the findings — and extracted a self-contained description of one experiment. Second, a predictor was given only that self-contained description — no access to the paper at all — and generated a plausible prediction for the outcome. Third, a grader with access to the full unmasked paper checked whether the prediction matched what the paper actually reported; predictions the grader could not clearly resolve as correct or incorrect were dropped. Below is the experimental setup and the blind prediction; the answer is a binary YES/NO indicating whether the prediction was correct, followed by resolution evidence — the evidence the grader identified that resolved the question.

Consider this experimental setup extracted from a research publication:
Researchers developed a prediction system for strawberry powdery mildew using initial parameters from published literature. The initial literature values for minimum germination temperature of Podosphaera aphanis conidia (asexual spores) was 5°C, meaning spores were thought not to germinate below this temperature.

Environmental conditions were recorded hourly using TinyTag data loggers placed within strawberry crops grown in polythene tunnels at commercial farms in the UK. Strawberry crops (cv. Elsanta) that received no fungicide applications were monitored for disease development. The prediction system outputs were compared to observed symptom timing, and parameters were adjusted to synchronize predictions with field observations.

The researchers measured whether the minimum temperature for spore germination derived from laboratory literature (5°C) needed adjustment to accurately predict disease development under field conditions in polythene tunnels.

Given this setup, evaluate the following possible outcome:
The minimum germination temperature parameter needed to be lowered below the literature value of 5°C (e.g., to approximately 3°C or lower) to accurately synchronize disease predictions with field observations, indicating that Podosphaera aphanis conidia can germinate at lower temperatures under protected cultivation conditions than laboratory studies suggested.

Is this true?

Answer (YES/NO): NO